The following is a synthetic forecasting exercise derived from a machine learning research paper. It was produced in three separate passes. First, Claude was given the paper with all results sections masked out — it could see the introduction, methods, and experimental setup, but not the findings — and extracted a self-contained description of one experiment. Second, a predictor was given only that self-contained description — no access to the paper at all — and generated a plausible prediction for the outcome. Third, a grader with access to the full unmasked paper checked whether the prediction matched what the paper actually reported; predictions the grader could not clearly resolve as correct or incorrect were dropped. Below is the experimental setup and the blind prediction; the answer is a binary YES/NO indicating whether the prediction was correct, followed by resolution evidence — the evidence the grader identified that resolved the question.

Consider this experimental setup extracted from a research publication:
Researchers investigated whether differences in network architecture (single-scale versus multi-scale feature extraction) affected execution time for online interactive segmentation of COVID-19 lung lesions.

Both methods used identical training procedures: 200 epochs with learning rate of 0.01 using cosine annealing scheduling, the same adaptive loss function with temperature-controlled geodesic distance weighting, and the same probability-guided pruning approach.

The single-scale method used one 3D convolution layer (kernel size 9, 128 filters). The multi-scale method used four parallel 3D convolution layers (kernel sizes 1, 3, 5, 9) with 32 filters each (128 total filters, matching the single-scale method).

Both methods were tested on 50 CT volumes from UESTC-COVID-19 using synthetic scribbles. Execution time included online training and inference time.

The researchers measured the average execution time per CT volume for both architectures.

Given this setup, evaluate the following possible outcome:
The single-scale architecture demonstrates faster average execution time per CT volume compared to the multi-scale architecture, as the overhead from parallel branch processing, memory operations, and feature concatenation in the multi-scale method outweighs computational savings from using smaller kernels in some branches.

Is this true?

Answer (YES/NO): NO